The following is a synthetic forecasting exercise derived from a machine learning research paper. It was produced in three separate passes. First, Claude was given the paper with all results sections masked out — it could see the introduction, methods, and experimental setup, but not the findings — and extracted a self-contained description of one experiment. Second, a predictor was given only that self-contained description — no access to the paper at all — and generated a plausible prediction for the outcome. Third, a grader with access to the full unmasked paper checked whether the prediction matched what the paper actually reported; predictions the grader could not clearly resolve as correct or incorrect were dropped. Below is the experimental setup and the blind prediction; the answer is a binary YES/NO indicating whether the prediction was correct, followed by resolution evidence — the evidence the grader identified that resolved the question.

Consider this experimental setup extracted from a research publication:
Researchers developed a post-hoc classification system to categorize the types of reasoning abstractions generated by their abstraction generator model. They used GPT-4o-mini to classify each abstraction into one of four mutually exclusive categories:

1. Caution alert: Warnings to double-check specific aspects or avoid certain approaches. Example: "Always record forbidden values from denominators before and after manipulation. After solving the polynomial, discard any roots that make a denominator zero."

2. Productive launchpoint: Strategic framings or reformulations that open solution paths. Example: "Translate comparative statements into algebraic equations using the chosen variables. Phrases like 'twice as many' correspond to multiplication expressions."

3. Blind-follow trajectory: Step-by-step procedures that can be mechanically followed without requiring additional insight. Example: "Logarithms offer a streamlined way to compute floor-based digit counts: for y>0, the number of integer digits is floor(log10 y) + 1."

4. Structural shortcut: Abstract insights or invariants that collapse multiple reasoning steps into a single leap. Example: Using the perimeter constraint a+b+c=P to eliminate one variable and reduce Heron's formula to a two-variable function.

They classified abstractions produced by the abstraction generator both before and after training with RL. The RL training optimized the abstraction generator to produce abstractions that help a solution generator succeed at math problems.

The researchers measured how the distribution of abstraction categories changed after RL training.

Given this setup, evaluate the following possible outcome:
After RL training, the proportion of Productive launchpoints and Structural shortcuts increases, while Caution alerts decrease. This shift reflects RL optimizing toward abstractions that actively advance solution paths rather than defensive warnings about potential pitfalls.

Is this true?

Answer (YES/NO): NO